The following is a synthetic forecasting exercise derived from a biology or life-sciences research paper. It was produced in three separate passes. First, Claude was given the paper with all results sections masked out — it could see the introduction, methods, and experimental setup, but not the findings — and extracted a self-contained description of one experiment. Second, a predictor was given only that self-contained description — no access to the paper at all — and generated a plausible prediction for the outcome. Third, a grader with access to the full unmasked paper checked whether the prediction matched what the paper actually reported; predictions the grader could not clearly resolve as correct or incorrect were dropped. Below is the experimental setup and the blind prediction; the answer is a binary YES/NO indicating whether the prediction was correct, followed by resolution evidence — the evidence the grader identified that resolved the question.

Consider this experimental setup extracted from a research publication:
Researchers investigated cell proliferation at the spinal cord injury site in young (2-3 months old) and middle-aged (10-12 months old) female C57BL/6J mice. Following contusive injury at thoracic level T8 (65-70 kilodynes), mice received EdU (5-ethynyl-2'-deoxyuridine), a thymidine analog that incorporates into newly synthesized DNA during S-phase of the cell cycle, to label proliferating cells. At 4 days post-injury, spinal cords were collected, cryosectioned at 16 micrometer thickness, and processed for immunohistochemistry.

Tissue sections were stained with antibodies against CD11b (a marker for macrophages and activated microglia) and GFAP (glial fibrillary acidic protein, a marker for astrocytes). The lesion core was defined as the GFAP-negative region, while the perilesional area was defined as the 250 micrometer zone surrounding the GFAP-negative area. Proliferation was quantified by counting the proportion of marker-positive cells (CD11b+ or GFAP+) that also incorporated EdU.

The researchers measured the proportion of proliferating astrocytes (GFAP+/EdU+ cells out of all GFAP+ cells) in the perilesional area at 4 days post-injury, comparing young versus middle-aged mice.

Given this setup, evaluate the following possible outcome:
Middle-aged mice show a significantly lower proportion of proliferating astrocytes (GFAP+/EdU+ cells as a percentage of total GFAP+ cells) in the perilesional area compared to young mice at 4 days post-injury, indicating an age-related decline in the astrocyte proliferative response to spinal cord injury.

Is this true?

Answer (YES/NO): NO